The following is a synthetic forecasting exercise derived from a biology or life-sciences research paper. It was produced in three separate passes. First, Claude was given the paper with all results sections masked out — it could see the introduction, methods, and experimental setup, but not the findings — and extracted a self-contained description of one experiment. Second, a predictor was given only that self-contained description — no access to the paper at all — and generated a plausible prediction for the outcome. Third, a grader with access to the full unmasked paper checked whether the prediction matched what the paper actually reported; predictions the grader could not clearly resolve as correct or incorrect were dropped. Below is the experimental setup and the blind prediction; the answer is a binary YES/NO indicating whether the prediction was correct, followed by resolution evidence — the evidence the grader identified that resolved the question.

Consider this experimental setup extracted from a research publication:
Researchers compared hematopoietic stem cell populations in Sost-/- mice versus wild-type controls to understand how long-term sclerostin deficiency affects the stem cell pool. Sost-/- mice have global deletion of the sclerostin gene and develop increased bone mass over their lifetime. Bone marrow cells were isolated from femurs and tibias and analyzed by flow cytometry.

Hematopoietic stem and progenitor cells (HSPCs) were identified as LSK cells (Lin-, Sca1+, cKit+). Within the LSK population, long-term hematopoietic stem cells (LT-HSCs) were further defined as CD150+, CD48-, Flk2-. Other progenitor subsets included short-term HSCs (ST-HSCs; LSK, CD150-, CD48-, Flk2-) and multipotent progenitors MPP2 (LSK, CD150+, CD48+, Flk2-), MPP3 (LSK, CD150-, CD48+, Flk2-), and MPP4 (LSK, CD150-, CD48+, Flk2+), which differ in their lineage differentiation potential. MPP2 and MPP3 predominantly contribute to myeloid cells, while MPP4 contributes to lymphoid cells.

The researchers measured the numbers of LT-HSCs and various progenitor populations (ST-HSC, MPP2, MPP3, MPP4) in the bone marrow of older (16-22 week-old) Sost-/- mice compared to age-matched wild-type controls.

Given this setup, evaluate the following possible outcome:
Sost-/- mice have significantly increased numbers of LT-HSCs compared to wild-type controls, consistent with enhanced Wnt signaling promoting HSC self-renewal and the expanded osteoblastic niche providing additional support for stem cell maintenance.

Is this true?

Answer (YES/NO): NO